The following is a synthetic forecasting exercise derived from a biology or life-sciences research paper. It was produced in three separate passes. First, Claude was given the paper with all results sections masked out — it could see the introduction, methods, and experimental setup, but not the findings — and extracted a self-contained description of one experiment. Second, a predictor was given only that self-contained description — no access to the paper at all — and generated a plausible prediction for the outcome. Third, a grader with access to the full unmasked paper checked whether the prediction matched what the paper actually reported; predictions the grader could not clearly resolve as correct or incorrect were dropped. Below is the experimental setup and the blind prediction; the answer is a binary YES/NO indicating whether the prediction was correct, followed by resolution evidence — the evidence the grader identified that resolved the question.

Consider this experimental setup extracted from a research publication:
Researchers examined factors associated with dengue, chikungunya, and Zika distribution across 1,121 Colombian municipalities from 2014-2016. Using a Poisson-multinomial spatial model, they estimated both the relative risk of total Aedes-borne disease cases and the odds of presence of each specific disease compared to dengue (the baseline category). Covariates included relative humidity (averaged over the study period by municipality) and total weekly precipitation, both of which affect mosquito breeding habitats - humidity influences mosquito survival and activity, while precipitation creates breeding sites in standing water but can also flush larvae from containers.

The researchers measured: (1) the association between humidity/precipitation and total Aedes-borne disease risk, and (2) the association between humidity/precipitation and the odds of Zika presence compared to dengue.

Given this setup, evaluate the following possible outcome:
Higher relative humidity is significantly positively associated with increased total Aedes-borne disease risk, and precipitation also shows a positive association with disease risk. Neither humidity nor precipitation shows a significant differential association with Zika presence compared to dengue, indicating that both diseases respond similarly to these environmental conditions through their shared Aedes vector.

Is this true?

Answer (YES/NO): NO